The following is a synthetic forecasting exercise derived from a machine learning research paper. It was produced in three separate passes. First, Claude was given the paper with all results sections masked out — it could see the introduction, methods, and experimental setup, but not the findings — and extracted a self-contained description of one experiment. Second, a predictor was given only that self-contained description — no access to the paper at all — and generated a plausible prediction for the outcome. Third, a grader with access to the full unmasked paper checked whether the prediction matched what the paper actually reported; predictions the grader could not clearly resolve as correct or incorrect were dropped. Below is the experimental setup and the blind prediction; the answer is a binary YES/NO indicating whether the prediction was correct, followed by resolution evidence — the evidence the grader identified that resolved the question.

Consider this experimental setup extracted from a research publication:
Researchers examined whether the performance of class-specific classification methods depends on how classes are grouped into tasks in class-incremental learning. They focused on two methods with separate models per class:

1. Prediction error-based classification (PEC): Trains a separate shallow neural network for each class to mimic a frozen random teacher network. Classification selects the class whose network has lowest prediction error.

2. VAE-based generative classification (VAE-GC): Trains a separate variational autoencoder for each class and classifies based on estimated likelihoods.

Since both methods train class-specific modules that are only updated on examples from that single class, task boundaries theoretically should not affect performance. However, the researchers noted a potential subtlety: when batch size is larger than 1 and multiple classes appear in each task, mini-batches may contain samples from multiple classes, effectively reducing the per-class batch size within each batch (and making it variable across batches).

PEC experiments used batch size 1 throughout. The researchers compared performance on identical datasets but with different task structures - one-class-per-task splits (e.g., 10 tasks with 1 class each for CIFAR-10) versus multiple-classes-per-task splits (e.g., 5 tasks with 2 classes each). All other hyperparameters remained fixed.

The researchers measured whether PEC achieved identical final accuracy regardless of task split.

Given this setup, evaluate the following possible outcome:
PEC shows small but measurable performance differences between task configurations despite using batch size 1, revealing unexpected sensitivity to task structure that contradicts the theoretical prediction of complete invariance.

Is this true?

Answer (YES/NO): NO